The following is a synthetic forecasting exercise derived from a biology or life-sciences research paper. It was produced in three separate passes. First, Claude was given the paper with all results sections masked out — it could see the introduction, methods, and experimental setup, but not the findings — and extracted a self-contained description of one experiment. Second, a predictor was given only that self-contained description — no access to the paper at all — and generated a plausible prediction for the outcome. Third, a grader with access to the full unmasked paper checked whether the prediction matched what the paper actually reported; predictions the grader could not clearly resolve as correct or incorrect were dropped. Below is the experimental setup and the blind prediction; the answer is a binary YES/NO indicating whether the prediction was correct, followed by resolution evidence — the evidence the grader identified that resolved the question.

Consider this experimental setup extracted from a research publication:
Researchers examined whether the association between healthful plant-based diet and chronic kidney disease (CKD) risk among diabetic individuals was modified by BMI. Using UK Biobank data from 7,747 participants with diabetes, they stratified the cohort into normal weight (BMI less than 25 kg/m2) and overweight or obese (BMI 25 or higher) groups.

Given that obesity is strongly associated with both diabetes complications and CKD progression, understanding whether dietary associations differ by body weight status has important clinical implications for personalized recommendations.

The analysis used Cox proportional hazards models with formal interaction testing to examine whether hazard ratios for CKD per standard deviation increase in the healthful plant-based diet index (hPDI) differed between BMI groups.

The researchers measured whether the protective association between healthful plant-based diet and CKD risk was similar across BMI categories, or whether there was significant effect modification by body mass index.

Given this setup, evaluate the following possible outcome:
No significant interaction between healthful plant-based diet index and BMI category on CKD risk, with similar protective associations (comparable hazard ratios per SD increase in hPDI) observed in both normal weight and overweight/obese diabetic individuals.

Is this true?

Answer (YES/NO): YES